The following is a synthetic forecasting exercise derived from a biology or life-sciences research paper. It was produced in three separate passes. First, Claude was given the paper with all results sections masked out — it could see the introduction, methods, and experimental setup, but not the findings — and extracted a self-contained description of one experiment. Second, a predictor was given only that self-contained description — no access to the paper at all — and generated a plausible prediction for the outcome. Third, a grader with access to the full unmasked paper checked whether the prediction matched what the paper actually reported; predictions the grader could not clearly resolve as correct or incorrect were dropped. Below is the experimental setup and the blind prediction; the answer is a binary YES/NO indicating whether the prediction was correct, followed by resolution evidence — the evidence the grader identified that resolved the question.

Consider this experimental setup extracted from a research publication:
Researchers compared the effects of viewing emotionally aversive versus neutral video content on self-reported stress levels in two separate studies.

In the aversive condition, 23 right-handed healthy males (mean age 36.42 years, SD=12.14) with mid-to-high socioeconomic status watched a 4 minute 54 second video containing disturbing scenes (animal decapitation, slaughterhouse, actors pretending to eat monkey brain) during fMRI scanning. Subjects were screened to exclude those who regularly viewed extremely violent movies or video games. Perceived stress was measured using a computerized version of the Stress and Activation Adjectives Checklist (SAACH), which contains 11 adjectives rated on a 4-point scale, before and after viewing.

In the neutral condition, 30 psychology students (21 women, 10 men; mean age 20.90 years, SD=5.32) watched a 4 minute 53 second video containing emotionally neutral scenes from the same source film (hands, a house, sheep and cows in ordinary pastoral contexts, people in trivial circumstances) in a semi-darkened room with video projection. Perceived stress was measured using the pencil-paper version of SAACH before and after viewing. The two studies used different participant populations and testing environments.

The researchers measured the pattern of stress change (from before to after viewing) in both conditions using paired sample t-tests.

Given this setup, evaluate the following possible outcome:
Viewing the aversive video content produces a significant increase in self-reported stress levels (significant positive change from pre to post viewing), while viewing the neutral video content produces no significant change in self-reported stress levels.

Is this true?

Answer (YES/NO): YES